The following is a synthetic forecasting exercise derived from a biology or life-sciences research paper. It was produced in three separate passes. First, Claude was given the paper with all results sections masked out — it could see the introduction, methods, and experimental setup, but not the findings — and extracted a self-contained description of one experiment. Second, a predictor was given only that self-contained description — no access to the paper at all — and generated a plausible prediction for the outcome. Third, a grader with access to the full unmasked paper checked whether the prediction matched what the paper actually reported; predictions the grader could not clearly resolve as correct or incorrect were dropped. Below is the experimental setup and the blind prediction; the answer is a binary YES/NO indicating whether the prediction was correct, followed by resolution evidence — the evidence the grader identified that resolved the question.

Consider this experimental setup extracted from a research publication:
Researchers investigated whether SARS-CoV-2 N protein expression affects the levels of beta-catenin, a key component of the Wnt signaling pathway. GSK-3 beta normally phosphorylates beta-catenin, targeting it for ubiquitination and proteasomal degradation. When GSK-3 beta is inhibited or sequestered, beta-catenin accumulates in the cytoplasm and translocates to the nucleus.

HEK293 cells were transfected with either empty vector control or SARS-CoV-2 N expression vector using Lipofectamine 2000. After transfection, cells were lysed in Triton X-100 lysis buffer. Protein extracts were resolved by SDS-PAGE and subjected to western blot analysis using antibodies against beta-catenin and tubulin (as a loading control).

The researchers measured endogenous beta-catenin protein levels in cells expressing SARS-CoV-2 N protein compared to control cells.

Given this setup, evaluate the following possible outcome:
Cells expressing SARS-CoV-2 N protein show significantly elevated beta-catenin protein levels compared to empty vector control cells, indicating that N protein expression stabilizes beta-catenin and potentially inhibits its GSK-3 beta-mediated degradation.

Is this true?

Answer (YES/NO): NO